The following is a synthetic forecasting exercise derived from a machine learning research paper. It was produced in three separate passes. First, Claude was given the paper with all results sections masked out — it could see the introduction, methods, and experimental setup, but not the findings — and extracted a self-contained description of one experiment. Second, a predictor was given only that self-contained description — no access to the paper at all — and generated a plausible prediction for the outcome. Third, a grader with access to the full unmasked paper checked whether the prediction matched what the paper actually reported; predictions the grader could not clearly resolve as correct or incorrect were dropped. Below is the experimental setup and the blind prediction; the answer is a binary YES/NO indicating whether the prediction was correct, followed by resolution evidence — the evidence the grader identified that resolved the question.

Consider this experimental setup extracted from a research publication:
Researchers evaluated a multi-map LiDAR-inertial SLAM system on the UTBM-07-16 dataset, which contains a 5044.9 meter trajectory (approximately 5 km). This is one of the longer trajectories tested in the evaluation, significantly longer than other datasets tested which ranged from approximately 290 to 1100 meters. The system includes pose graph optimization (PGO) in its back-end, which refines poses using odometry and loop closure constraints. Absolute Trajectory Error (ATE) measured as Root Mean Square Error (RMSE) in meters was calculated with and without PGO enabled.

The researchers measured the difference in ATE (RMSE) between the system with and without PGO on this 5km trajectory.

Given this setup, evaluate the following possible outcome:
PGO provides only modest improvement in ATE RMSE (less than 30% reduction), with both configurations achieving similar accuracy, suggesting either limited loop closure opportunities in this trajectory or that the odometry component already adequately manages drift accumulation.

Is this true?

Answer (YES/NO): NO